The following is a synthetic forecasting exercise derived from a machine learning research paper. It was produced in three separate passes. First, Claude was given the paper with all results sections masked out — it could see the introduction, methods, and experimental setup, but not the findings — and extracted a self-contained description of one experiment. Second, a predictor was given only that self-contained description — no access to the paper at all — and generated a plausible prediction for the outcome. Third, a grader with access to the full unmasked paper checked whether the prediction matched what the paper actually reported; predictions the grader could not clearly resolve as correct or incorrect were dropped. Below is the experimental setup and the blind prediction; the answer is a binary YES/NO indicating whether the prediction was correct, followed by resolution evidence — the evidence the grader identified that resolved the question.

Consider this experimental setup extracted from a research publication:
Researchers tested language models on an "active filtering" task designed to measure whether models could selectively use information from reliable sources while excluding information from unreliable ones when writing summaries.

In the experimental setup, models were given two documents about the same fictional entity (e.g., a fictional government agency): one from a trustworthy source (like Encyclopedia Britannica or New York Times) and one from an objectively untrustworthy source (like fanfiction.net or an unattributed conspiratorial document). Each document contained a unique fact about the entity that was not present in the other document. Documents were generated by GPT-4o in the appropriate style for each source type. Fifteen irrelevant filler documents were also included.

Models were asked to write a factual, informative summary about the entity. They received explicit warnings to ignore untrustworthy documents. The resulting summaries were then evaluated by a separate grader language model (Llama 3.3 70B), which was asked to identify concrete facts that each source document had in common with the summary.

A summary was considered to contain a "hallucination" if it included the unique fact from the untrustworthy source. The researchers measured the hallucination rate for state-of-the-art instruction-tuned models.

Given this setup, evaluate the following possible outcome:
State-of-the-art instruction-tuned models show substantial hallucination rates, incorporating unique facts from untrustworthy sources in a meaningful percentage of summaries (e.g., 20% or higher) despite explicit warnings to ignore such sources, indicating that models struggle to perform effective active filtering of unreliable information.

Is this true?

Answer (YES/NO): YES